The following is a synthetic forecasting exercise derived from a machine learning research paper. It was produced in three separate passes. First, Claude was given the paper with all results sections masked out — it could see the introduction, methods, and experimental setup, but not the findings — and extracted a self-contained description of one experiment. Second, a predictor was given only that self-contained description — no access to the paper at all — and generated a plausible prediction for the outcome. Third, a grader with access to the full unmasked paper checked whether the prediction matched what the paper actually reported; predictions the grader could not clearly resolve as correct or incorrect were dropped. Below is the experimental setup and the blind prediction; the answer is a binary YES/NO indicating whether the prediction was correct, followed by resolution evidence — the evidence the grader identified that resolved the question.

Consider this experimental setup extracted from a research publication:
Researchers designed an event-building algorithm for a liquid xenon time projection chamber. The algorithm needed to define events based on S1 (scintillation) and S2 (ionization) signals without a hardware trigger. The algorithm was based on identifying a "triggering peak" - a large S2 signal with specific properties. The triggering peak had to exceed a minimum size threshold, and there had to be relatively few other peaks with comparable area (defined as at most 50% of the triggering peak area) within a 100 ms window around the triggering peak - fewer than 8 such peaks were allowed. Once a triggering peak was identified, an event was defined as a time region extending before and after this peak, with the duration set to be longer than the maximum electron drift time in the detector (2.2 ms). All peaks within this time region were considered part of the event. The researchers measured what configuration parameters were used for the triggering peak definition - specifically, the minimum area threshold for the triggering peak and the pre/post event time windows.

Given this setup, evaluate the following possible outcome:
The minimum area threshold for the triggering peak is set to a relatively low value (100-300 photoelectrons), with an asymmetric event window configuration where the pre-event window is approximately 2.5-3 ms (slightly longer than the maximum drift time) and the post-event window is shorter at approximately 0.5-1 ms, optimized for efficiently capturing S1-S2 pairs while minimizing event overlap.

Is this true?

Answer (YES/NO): NO